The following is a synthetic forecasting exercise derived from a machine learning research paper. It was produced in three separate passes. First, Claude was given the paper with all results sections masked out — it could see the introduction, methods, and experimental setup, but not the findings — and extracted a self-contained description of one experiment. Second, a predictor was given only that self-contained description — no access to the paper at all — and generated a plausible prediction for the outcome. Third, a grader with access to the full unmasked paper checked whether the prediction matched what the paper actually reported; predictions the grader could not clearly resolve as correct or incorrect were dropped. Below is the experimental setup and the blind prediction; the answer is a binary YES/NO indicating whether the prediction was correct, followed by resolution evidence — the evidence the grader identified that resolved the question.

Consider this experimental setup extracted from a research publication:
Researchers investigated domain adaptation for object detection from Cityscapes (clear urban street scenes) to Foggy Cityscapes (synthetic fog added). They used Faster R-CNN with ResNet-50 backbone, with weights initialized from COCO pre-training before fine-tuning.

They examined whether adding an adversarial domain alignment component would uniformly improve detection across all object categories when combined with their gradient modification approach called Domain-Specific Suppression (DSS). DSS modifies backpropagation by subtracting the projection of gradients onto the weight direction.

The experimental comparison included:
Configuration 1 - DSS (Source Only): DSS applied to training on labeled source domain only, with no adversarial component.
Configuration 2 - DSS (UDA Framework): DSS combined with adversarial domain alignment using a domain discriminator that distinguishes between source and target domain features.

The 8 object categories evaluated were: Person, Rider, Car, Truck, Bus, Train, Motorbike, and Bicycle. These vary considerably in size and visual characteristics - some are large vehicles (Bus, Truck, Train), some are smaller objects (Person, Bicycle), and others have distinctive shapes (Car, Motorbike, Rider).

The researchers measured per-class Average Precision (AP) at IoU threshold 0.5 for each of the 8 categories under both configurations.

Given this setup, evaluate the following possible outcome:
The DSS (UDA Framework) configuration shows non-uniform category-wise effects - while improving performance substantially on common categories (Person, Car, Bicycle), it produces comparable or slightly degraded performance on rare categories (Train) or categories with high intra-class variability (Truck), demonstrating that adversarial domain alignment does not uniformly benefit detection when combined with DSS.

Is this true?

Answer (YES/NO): NO